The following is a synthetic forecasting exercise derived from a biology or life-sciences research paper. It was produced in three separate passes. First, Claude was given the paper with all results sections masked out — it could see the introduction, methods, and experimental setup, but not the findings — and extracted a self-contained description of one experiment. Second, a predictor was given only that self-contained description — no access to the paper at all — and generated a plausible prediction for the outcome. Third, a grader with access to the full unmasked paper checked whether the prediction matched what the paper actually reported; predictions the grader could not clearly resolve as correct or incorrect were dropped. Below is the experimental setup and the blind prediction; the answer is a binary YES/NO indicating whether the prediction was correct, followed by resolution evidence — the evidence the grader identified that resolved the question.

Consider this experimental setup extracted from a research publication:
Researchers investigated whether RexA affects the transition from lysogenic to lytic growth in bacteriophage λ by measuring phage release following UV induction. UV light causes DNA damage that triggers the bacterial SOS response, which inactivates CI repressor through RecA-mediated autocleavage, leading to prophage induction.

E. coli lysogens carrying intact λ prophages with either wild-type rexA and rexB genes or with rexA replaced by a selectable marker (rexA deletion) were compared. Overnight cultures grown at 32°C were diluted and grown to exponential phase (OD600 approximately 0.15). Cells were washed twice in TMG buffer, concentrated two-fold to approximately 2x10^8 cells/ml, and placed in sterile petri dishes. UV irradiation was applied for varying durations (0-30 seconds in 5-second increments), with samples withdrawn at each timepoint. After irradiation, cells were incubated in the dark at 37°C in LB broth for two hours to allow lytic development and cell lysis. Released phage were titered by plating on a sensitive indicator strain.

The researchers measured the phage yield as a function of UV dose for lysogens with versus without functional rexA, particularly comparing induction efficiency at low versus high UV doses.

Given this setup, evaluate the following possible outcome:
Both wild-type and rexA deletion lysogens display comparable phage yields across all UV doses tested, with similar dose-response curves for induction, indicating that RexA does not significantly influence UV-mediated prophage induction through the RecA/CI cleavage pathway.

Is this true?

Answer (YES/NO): NO